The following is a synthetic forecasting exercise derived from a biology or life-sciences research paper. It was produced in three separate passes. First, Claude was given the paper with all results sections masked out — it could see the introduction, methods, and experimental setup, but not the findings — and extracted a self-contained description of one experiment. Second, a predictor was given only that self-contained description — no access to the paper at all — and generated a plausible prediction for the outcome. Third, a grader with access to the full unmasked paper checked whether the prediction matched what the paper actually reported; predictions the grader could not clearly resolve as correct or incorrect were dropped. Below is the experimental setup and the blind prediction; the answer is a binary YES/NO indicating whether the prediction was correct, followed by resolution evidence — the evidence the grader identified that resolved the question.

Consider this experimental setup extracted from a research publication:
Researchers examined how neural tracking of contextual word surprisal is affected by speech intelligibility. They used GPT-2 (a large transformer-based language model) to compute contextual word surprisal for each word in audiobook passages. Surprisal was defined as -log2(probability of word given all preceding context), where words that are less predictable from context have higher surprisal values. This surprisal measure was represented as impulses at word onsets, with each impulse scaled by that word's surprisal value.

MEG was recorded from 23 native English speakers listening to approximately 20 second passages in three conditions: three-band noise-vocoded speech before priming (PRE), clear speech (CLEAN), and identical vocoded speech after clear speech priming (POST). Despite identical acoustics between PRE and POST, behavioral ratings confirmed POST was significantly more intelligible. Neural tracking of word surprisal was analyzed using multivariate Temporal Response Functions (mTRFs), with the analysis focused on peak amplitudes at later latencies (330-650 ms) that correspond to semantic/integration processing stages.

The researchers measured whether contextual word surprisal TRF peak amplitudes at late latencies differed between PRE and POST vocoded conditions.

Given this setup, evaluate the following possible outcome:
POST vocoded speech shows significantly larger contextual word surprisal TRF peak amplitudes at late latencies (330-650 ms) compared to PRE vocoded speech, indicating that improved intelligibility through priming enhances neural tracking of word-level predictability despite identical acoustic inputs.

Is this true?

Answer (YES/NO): YES